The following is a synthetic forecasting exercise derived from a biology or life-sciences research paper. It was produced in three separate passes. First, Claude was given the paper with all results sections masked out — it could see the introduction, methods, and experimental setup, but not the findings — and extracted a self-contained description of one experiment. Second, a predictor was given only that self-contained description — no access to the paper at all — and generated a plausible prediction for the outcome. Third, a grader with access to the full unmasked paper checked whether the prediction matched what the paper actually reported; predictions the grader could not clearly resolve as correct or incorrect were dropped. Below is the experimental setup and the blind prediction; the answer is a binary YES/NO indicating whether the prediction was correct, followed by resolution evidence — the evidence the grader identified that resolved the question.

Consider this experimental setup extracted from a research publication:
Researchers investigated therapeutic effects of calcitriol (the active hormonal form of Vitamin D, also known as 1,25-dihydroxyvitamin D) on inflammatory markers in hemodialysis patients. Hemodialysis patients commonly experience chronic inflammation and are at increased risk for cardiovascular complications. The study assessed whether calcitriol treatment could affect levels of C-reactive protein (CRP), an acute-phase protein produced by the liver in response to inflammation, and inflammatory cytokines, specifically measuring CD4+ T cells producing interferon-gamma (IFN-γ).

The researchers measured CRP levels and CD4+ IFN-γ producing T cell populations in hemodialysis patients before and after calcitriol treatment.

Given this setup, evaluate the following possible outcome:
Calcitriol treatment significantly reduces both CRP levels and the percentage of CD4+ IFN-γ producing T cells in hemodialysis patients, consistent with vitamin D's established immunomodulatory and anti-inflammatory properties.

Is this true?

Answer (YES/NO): YES